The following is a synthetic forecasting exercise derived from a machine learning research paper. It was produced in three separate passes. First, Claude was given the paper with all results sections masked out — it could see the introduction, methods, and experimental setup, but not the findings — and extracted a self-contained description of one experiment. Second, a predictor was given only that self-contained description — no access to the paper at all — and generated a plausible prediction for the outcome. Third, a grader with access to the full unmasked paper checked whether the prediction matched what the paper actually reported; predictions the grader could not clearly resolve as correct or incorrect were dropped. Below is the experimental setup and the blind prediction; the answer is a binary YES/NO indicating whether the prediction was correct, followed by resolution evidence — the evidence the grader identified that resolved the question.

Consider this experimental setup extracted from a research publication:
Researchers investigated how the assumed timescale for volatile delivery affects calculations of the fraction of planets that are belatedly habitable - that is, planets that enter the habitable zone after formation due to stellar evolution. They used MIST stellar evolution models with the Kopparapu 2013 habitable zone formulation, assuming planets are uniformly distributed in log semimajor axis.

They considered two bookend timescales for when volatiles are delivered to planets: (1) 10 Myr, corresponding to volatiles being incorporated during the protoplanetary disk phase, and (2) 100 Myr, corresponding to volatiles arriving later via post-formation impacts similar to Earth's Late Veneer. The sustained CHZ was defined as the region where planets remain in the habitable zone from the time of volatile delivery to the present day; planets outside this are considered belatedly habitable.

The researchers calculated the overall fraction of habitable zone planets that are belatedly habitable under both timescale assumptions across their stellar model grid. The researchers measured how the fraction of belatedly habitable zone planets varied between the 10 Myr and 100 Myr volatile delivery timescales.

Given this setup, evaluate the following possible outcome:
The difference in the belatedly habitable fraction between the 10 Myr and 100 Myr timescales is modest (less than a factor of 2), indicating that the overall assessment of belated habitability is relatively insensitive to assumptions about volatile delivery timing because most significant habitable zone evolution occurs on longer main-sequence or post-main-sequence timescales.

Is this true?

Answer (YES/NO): NO